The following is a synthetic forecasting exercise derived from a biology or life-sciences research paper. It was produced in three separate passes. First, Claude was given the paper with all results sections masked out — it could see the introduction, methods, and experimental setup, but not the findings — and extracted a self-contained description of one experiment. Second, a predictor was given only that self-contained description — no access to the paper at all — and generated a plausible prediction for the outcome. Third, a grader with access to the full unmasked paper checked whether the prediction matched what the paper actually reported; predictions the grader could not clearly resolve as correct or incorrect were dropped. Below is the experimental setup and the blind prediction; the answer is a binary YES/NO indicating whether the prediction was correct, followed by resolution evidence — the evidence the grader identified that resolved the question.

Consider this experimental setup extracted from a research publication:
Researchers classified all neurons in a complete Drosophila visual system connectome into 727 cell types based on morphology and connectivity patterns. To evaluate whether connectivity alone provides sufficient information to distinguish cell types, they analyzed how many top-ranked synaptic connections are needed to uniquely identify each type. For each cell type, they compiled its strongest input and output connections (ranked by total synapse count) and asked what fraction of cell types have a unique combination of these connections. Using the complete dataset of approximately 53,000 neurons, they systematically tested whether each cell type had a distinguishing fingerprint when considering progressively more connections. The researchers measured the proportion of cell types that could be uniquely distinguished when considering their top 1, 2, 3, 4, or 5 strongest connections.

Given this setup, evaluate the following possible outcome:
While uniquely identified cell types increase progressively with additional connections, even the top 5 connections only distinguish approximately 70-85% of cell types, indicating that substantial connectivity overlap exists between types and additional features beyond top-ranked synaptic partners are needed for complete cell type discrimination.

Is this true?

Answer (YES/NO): NO